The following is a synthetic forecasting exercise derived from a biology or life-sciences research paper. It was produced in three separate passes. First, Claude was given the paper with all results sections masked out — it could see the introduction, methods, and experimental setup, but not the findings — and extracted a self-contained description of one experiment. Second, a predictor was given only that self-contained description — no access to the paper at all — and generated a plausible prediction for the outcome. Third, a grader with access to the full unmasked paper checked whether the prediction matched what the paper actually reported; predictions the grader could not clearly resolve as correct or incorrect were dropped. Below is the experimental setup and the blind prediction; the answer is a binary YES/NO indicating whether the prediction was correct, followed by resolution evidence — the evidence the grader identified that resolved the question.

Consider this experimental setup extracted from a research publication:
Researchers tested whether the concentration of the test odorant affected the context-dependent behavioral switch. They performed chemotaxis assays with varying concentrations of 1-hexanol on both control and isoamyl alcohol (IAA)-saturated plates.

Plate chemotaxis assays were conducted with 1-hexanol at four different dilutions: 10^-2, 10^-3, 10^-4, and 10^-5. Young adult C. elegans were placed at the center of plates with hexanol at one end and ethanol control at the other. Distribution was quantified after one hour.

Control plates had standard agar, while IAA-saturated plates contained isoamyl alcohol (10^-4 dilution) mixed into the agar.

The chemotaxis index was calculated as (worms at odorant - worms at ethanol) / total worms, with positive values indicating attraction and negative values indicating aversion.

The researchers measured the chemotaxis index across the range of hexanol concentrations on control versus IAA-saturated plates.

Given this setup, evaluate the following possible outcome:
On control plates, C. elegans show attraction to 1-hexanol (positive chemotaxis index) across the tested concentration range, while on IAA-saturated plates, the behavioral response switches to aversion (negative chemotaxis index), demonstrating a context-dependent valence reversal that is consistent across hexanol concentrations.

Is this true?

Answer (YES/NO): NO